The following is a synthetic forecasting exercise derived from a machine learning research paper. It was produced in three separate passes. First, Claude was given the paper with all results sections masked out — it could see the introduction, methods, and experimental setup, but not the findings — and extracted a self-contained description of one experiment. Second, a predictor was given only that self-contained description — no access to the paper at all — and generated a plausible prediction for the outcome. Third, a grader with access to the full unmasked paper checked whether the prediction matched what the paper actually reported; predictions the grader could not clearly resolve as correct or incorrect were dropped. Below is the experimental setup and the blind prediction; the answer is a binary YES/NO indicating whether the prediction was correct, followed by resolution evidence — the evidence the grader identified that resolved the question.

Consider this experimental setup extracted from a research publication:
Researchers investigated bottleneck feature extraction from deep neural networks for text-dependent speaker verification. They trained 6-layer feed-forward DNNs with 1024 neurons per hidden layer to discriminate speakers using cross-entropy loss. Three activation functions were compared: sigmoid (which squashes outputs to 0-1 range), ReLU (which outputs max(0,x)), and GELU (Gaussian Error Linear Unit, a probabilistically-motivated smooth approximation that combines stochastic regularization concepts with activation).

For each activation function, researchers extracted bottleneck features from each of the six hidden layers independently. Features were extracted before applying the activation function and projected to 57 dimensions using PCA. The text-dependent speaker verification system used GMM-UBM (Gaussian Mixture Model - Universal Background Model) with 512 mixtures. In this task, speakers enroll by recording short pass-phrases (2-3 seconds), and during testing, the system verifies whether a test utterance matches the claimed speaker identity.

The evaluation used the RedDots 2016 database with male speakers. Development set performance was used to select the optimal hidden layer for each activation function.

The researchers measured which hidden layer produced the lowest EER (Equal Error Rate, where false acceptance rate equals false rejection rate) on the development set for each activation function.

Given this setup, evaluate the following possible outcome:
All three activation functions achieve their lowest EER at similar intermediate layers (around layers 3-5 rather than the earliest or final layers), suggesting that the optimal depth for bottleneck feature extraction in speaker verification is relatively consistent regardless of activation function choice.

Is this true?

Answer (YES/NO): NO